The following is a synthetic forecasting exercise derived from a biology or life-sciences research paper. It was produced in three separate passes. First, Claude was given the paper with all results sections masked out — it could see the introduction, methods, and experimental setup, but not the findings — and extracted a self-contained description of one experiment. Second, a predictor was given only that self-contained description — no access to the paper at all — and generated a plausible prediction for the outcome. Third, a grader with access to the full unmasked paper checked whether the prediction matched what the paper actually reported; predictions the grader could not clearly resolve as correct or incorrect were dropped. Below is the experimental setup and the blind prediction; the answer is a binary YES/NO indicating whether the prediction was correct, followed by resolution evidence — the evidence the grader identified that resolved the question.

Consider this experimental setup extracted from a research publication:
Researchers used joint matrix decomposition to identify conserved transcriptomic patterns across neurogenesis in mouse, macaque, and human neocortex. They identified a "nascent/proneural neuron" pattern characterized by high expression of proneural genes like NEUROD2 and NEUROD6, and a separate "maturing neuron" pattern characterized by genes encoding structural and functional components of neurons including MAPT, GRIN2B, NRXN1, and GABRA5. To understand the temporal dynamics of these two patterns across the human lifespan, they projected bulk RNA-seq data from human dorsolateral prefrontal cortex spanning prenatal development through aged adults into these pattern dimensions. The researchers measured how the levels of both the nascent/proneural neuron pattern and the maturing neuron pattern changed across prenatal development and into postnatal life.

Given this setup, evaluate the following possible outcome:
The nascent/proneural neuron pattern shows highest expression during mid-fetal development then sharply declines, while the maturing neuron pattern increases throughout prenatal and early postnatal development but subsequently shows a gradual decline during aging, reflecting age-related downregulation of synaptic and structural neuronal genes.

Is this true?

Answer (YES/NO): NO